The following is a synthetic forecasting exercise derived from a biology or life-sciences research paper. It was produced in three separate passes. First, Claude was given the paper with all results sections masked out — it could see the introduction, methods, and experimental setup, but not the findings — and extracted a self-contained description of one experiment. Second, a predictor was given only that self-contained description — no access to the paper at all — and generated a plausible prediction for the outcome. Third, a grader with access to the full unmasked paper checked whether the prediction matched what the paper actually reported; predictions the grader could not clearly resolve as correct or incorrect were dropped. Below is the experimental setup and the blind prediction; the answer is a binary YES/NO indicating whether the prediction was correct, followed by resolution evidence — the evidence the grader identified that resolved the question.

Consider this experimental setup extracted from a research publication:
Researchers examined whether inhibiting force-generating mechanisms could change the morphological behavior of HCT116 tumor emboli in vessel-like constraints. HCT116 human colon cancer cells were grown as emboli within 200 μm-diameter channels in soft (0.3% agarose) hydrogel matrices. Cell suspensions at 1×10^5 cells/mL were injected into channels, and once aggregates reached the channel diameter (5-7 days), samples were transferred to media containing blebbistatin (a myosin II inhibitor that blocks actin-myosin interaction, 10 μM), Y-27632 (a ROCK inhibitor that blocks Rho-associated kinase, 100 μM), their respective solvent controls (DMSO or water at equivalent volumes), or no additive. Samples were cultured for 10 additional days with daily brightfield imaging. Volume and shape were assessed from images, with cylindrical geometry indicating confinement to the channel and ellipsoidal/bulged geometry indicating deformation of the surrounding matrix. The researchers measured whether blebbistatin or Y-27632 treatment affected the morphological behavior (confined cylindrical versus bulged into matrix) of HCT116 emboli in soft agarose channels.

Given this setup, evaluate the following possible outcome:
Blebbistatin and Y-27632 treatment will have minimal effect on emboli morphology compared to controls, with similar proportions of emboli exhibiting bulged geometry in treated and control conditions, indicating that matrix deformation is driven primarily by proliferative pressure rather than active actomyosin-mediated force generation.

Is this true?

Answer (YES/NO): NO